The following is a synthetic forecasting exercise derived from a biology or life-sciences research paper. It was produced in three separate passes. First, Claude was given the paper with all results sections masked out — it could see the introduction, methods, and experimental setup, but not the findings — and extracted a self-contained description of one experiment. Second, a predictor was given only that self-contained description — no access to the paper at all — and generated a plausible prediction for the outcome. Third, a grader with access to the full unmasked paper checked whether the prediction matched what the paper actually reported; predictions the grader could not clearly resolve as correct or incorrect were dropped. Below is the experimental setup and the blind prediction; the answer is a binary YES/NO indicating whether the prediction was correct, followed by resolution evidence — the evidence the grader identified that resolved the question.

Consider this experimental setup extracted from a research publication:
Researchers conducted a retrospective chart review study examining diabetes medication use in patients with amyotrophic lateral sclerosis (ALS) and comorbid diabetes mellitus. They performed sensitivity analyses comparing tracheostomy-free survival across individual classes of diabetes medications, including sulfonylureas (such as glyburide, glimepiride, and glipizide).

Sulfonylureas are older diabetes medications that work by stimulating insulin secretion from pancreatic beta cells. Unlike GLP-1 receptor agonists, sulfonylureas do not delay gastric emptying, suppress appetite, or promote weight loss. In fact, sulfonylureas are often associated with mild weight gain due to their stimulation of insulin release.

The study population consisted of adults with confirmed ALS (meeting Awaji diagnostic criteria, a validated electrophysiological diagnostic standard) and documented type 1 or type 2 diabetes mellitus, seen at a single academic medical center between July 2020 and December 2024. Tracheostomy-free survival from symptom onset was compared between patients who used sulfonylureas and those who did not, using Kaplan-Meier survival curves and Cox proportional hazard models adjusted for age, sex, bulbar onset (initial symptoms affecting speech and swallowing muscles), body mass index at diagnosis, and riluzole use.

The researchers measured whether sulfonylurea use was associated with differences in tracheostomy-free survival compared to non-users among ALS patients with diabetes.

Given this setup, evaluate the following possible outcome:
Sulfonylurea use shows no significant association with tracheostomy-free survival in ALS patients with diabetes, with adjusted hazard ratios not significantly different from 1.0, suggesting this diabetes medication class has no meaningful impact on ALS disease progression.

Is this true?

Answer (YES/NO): YES